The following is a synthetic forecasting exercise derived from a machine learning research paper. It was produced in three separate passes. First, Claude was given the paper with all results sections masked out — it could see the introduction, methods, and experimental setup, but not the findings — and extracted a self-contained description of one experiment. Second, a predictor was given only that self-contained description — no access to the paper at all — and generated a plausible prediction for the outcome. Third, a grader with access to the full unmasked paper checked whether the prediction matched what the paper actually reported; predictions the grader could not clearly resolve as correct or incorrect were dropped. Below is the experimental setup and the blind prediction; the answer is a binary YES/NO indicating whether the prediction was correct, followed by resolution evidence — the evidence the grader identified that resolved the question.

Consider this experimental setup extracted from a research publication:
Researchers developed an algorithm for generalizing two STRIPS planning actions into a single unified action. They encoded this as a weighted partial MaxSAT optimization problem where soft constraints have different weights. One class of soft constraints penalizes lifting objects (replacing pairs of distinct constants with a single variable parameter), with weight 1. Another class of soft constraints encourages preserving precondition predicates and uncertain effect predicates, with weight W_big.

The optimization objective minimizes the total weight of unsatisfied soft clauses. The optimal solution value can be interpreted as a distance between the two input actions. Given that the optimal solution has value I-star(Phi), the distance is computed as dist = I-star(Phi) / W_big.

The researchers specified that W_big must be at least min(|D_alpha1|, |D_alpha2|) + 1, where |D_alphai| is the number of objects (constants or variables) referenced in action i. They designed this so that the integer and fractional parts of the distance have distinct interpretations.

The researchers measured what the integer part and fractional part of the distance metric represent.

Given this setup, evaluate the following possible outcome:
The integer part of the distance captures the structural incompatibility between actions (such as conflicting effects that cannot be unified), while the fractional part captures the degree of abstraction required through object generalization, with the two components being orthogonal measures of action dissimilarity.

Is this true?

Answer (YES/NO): NO